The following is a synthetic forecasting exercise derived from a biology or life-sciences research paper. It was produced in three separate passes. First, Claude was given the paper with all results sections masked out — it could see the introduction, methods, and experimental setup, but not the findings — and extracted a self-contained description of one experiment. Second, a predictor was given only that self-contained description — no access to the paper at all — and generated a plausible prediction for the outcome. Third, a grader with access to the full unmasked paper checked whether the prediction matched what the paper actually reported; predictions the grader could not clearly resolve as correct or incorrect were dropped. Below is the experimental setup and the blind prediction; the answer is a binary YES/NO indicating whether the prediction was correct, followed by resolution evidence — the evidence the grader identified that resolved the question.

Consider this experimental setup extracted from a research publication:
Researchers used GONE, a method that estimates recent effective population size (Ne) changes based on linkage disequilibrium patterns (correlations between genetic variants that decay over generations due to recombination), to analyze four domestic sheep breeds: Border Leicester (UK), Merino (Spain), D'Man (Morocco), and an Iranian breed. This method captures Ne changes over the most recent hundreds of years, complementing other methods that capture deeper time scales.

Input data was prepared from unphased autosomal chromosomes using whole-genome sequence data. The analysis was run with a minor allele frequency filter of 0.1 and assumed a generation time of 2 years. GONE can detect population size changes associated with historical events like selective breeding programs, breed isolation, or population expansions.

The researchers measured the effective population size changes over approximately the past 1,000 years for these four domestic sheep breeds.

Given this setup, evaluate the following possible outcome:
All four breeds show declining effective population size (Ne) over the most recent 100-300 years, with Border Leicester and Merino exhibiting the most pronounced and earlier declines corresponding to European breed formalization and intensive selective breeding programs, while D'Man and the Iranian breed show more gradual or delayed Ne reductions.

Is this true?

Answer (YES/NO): NO